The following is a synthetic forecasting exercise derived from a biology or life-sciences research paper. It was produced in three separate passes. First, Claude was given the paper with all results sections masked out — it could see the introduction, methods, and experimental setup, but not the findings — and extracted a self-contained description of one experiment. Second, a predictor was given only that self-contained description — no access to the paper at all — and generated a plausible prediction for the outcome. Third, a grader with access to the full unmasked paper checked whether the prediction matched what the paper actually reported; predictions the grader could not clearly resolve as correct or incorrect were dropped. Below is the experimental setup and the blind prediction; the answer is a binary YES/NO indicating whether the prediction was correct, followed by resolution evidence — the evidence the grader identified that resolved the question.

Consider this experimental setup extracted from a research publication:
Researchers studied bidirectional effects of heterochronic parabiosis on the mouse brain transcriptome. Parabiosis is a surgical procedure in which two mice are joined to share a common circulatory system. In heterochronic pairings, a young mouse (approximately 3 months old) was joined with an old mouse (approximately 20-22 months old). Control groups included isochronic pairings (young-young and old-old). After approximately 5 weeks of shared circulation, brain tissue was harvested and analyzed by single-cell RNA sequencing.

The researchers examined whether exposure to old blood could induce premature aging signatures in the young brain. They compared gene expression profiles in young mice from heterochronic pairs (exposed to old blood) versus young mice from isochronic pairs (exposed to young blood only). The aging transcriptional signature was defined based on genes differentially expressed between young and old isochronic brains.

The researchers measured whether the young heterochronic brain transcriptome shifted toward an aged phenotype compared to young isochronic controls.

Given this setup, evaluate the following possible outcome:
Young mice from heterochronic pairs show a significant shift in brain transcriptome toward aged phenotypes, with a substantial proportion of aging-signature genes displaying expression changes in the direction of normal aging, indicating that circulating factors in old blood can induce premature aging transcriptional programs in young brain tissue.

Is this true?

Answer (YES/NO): NO